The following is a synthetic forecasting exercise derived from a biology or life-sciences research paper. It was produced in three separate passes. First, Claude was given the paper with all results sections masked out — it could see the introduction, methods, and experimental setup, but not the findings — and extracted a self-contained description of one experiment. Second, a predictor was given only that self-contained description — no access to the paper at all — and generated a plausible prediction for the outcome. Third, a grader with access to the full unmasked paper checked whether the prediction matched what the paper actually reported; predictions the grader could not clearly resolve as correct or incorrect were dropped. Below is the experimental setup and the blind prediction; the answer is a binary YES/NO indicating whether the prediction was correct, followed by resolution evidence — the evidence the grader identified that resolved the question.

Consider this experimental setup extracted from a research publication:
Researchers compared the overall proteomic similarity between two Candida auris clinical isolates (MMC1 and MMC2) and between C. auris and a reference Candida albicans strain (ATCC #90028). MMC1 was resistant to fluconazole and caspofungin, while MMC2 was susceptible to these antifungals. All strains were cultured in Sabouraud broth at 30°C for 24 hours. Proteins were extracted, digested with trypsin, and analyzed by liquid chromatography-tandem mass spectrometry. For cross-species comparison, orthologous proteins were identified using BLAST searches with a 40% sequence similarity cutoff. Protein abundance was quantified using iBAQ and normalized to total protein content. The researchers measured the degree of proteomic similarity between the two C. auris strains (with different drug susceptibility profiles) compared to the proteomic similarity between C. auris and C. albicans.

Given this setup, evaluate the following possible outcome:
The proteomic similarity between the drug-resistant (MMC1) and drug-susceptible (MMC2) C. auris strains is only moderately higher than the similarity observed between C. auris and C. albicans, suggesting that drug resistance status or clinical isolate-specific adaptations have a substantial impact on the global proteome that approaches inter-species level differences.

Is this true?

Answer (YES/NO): NO